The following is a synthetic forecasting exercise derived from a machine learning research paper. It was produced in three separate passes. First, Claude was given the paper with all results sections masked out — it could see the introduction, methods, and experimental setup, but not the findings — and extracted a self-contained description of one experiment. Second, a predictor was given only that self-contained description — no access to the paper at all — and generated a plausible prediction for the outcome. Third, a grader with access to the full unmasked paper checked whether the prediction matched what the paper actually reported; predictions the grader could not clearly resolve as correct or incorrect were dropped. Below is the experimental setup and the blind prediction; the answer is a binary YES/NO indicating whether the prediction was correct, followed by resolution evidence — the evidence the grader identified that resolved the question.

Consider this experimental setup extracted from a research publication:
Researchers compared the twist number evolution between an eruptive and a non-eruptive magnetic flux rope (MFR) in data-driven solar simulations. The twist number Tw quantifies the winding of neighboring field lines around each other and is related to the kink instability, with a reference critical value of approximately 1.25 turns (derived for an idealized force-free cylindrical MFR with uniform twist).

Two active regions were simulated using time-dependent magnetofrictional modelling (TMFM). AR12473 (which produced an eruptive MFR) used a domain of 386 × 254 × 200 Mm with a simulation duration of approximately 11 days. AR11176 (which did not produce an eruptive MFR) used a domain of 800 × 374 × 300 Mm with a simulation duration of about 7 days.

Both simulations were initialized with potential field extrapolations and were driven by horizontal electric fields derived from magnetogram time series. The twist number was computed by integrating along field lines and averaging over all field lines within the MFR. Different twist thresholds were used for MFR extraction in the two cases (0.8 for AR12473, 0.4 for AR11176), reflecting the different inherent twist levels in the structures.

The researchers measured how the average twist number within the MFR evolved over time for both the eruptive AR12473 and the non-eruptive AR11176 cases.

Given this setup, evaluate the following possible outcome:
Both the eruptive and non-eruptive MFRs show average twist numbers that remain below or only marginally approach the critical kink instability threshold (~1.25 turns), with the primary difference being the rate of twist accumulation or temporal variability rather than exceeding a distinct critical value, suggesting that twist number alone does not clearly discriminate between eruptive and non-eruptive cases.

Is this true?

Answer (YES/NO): YES